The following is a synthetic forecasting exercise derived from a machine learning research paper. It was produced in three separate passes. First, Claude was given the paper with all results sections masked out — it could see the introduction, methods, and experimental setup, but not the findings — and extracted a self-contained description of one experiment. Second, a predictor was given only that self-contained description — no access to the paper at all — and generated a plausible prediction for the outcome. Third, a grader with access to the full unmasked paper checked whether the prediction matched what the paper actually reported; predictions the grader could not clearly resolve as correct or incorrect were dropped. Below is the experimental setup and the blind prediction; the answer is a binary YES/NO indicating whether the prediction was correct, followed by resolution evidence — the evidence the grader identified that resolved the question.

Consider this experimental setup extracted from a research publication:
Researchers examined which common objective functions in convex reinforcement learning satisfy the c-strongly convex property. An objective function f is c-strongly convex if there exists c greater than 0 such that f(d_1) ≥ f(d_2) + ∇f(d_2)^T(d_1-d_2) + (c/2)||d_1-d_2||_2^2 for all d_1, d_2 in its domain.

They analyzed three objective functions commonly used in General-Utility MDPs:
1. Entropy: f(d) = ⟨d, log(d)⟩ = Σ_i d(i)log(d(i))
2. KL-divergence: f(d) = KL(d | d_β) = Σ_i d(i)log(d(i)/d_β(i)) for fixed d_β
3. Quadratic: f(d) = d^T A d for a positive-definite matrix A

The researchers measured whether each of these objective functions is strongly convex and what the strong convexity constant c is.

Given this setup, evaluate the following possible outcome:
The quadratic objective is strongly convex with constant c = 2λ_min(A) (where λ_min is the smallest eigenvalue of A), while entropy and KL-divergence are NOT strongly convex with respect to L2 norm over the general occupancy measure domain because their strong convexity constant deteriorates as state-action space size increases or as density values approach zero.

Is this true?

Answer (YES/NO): NO